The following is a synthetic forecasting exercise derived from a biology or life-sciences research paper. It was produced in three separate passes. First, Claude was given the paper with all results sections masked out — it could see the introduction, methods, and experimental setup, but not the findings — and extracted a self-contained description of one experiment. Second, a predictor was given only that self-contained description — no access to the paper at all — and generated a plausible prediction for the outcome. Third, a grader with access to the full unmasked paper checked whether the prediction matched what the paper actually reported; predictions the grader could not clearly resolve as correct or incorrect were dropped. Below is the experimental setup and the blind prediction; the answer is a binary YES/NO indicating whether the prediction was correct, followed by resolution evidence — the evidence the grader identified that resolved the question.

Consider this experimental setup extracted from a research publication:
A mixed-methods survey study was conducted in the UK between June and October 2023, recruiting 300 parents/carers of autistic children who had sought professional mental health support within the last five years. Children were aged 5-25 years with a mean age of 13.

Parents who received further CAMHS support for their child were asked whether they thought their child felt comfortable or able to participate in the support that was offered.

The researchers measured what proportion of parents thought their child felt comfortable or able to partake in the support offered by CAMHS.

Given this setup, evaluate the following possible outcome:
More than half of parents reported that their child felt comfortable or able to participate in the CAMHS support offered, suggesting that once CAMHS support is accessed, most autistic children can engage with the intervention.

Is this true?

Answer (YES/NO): NO